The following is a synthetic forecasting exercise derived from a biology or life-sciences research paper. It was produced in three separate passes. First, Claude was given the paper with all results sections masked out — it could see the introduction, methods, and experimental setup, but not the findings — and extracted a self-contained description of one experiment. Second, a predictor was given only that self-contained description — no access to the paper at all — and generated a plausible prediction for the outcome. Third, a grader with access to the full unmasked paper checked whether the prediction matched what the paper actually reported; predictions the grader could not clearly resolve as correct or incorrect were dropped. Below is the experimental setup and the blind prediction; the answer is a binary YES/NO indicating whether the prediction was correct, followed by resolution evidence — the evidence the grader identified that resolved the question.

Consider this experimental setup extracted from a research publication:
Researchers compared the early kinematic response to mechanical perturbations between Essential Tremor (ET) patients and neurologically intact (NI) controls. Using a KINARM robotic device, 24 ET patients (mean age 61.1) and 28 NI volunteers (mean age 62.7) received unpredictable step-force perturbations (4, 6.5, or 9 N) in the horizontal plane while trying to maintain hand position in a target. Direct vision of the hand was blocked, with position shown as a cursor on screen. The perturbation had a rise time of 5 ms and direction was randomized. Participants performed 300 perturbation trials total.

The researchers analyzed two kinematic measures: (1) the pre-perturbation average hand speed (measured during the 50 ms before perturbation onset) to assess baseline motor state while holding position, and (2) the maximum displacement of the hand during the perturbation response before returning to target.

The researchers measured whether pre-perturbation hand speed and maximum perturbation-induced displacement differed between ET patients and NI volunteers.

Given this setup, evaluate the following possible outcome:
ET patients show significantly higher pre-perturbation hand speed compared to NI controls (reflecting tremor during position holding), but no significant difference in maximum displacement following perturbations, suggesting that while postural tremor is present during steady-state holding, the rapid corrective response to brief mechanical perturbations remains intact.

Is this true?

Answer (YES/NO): YES